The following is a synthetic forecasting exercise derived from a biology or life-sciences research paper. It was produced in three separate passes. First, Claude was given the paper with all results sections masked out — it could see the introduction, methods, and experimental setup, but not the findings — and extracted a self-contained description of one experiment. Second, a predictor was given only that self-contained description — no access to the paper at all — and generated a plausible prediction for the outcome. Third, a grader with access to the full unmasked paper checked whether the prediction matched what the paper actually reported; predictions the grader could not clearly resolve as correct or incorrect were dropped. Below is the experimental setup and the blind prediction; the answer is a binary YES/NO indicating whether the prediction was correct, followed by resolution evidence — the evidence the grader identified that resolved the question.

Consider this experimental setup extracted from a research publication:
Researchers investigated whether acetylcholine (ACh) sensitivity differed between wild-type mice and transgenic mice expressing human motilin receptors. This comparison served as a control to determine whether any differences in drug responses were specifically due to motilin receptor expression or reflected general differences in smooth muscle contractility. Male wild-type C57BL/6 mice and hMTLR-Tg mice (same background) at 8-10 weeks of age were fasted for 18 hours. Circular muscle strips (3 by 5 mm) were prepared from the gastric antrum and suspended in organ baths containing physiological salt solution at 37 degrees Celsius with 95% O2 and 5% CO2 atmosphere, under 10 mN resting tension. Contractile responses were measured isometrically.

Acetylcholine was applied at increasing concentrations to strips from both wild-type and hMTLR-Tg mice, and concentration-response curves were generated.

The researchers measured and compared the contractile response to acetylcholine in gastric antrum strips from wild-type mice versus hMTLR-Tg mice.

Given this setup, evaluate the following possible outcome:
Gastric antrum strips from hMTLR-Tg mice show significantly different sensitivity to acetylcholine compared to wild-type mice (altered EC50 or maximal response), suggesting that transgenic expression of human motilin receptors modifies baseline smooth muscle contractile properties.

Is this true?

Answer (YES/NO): NO